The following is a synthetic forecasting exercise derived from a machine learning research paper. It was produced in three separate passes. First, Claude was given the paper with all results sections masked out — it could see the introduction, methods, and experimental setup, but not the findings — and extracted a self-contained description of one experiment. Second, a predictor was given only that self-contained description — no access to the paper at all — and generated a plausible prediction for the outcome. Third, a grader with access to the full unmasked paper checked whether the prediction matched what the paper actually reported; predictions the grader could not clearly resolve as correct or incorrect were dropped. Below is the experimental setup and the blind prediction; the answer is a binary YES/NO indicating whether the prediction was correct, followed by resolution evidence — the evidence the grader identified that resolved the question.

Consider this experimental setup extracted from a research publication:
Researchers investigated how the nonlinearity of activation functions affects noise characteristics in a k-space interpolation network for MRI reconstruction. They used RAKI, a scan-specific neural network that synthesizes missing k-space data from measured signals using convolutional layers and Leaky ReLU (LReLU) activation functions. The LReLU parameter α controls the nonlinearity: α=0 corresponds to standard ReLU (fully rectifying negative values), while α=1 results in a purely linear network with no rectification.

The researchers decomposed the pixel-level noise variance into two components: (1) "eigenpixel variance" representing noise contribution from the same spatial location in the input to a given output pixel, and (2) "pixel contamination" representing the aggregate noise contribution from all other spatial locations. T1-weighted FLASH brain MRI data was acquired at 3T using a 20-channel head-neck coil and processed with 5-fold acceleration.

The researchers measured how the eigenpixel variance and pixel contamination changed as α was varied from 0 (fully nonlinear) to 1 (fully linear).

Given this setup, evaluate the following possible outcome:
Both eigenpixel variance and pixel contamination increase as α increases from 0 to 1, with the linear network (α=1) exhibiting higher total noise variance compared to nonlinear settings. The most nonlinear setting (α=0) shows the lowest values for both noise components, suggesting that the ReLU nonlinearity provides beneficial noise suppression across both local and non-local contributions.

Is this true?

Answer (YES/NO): NO